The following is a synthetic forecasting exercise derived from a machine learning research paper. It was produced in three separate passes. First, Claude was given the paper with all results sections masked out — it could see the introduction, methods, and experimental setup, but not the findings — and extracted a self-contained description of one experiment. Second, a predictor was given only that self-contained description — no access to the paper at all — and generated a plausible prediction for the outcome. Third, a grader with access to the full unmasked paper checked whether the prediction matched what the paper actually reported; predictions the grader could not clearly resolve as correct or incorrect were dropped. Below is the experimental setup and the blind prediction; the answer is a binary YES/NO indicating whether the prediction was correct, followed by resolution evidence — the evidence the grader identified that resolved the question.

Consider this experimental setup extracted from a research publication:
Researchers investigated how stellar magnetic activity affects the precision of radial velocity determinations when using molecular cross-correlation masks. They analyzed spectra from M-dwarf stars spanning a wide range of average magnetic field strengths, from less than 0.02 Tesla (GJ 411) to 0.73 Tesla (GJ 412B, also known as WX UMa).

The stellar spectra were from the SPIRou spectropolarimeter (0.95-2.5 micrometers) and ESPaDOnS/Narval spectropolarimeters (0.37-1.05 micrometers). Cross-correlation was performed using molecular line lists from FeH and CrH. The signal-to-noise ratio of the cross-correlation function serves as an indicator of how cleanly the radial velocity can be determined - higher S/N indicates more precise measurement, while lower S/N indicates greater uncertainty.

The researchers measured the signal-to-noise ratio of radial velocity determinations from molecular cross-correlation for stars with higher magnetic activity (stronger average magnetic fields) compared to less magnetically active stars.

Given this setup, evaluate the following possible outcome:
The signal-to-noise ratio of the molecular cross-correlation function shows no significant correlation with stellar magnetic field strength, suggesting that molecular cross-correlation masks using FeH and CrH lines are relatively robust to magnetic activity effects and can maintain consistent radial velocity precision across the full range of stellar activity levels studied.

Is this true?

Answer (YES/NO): NO